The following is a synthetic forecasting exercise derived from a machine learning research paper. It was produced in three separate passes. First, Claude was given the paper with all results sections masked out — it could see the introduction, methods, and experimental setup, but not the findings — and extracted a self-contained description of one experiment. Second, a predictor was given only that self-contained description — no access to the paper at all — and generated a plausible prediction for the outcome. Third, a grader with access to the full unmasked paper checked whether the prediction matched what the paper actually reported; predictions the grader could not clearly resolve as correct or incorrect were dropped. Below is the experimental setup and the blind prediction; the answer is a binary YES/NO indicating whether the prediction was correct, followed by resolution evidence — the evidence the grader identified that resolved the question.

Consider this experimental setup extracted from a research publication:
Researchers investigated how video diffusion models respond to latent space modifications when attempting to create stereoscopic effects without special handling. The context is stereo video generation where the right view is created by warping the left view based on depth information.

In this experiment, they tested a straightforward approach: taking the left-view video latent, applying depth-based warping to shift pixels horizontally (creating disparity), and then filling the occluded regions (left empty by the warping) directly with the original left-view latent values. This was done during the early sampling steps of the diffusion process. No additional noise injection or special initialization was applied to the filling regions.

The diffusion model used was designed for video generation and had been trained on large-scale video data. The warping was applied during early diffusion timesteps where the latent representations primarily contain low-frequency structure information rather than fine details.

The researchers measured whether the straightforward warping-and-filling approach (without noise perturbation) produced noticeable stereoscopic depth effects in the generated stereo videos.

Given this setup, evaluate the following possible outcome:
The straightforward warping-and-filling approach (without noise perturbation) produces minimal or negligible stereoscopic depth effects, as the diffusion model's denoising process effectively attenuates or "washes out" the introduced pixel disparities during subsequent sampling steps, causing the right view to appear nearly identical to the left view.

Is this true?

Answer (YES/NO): YES